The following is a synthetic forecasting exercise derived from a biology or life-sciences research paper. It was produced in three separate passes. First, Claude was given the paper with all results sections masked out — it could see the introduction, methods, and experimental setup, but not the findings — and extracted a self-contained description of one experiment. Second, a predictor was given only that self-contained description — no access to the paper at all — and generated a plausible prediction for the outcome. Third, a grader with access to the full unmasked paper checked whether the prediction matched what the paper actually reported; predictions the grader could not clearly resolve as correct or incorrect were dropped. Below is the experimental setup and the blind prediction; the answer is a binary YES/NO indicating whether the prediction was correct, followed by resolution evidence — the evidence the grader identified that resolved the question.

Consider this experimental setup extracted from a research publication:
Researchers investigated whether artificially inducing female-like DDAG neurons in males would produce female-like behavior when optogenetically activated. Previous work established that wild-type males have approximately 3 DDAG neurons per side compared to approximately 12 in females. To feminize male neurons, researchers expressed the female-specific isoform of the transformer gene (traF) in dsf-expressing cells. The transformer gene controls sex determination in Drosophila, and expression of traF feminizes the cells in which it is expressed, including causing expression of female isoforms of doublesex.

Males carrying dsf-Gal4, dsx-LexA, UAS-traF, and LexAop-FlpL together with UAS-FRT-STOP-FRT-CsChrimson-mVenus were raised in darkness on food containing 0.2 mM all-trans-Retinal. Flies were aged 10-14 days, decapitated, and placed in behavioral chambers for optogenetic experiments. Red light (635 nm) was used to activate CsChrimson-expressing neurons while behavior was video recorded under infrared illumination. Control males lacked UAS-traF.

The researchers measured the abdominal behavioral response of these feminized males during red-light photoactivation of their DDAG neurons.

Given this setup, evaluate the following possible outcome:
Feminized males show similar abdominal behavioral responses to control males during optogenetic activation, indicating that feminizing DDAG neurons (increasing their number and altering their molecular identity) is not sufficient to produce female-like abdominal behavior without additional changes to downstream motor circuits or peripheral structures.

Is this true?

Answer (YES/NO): NO